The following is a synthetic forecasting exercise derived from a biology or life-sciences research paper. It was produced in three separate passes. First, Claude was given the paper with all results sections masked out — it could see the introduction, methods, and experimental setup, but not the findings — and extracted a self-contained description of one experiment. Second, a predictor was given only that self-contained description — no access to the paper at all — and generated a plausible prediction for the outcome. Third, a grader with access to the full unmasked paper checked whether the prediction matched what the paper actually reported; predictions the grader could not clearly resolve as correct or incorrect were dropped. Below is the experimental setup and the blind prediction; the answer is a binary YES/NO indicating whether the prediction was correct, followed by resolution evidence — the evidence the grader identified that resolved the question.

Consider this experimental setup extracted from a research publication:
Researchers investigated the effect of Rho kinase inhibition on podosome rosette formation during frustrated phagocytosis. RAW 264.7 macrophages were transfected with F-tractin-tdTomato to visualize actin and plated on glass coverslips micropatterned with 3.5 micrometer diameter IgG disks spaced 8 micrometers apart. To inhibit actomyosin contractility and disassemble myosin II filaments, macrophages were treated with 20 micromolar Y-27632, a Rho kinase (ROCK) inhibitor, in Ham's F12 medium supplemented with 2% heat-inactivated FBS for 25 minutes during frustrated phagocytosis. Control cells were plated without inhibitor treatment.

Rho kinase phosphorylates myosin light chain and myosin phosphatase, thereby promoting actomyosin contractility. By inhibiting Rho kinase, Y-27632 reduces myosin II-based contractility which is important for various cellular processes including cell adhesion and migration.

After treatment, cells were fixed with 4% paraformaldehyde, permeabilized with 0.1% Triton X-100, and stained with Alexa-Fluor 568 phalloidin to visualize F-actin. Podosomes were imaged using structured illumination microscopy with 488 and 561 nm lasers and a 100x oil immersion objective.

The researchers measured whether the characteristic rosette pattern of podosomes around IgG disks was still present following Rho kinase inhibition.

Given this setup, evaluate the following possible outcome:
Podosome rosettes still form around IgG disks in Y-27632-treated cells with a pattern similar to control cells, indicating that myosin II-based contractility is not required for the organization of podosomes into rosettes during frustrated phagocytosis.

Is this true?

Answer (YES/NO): YES